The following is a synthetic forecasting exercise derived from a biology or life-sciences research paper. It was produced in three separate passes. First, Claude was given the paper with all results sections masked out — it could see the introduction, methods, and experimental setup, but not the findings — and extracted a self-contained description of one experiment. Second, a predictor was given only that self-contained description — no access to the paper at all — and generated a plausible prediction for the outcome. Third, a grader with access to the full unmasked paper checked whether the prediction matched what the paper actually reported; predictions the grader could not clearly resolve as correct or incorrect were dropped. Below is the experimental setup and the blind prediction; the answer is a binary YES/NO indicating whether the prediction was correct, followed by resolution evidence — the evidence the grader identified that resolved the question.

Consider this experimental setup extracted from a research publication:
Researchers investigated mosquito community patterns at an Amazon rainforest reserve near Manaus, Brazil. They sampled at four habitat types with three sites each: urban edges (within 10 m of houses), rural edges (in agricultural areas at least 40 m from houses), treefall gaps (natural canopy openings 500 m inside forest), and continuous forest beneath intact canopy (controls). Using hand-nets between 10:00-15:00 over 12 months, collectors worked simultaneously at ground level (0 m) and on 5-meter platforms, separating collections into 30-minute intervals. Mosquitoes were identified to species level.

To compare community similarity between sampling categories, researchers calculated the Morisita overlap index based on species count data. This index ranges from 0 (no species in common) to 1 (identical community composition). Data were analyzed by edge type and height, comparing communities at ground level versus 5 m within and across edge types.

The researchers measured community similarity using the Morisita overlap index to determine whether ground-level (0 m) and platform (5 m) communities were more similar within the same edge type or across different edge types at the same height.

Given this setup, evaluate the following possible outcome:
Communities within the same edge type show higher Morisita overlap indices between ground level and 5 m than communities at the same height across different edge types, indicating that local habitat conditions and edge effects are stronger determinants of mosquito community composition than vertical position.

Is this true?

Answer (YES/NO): NO